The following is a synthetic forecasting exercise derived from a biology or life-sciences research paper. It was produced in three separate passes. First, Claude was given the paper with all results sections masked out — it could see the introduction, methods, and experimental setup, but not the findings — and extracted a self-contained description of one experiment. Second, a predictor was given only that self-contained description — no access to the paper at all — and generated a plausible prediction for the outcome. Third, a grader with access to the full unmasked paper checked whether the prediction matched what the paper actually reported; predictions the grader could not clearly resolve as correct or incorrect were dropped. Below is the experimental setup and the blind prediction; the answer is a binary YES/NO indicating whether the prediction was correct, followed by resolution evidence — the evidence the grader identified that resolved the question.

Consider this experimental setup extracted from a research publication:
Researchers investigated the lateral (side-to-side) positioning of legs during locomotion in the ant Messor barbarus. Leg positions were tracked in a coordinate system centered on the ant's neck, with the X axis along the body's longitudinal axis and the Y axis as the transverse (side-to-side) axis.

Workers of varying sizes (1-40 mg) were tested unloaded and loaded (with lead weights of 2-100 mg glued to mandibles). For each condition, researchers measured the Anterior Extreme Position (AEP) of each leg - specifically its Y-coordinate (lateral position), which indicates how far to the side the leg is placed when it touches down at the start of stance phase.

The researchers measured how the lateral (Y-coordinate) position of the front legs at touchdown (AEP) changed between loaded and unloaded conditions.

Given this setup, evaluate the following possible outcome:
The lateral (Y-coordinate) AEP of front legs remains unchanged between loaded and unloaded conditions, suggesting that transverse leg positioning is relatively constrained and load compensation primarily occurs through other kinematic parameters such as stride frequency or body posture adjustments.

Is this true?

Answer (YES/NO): YES